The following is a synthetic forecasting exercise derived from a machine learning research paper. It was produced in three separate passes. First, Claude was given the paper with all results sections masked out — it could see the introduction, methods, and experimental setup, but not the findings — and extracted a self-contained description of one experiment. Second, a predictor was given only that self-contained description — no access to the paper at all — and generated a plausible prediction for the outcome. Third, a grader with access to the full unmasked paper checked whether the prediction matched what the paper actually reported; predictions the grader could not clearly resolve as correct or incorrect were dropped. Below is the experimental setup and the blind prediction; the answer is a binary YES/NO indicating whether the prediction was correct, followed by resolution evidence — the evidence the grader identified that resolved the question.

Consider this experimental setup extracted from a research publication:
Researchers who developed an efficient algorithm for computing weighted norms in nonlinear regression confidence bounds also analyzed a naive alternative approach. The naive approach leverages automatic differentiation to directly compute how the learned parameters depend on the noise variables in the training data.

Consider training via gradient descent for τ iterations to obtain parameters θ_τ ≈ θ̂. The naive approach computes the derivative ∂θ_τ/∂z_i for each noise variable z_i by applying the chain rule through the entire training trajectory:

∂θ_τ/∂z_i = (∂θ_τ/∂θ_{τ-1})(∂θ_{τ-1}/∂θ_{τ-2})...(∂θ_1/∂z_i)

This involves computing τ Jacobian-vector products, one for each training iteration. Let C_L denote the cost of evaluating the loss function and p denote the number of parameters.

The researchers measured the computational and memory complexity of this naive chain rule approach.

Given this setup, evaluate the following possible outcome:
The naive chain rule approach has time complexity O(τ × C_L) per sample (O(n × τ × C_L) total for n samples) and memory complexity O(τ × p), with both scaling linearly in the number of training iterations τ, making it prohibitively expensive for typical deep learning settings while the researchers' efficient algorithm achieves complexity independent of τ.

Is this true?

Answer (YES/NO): NO